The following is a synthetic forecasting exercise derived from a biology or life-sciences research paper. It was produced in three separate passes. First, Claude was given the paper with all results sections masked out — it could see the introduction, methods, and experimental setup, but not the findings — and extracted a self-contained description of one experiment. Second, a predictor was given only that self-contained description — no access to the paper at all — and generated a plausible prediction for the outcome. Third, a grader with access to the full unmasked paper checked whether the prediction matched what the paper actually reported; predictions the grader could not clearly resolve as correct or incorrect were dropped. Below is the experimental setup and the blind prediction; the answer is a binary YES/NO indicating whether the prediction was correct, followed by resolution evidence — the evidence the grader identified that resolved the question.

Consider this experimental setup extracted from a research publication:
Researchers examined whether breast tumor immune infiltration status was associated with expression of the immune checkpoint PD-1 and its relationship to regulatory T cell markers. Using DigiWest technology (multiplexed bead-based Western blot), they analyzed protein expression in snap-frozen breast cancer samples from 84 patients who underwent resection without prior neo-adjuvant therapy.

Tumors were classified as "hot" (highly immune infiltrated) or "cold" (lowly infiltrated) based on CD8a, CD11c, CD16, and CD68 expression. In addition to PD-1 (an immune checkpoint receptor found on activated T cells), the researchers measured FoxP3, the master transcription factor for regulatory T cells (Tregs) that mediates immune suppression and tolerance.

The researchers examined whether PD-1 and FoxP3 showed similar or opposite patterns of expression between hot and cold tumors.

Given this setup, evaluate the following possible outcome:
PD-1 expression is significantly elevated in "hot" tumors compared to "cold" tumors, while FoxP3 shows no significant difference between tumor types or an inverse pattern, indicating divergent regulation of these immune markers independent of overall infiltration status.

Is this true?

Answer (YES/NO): YES